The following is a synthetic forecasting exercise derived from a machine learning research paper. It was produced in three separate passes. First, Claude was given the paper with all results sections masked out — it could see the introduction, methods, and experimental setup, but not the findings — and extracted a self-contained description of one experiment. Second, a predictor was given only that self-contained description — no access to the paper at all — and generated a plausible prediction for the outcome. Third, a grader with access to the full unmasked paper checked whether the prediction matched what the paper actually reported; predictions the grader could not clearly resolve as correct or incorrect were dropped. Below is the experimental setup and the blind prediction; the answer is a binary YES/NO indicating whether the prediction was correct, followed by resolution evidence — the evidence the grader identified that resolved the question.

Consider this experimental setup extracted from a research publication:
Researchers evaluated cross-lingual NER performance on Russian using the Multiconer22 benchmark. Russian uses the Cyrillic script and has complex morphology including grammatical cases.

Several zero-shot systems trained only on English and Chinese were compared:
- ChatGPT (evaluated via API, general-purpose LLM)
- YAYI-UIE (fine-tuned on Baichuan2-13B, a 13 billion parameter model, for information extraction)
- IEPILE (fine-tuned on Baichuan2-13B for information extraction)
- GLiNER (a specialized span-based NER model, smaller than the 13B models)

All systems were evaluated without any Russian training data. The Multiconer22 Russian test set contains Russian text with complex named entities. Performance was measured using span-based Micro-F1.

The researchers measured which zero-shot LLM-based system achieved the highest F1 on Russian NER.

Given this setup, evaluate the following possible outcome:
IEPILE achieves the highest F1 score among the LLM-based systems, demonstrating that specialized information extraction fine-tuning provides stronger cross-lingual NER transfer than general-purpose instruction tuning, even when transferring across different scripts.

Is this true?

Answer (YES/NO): NO